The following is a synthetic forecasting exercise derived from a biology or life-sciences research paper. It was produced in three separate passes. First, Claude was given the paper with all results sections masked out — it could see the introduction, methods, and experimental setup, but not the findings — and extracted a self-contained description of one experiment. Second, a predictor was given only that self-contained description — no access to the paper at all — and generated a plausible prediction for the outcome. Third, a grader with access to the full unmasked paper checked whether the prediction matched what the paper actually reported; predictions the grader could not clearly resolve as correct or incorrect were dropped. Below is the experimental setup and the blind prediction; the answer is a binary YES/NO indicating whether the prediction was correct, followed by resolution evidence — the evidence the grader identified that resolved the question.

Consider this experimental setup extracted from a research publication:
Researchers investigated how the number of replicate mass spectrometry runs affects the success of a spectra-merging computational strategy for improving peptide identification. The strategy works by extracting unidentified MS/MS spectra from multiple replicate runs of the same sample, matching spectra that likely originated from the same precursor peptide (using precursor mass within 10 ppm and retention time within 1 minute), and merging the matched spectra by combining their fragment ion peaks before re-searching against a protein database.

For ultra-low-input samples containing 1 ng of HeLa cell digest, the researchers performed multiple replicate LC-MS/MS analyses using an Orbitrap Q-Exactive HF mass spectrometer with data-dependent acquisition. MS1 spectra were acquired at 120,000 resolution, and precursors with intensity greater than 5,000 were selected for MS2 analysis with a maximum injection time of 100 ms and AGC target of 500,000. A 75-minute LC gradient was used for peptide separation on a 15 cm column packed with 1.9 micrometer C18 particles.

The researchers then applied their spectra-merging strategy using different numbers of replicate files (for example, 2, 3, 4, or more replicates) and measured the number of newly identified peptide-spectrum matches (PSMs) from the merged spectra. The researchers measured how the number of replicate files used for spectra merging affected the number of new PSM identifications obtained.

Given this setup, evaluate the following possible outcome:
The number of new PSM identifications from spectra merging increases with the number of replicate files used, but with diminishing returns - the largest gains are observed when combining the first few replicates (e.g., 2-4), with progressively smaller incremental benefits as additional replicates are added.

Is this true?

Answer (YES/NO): YES